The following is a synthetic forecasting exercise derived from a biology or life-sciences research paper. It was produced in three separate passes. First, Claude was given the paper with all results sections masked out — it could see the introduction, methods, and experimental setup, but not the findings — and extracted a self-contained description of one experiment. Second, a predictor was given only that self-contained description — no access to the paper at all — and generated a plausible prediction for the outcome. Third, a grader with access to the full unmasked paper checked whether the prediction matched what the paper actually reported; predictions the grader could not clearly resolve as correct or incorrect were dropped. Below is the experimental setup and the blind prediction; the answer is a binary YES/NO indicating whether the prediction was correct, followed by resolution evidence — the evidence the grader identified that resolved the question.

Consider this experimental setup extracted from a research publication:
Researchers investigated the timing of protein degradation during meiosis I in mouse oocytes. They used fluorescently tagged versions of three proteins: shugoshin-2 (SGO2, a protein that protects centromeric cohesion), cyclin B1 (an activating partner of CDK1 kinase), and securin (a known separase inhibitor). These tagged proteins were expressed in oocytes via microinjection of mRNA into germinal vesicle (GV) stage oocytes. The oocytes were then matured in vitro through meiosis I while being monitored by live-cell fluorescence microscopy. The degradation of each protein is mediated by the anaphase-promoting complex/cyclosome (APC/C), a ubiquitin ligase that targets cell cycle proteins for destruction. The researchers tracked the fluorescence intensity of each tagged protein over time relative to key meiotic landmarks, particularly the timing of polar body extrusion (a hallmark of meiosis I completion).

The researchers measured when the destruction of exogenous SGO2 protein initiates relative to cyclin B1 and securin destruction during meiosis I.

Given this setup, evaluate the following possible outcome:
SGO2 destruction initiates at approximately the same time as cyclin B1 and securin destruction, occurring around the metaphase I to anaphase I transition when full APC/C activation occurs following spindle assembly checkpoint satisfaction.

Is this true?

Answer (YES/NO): NO